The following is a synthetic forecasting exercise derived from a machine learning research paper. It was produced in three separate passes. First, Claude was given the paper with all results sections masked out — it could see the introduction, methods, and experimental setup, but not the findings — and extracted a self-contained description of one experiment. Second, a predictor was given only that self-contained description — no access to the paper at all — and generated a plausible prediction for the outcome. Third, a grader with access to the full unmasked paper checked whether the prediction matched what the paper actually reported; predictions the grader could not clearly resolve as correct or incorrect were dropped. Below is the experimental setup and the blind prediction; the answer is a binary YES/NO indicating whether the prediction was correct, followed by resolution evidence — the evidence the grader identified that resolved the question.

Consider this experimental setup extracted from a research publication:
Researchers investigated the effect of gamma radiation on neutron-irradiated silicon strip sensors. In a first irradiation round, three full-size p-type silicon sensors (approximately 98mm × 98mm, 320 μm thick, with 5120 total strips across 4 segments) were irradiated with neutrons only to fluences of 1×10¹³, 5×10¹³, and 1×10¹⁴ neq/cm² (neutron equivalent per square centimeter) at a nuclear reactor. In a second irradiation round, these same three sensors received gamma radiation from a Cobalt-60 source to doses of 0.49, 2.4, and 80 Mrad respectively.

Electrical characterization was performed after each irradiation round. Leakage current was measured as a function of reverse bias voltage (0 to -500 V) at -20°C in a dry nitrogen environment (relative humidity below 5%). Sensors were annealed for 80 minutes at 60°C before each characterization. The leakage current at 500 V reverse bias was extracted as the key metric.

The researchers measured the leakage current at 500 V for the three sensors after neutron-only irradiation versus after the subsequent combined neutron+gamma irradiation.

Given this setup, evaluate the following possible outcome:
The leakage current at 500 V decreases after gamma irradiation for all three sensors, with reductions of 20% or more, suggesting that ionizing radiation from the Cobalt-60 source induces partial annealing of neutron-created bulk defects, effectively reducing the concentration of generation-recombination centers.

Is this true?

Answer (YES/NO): NO